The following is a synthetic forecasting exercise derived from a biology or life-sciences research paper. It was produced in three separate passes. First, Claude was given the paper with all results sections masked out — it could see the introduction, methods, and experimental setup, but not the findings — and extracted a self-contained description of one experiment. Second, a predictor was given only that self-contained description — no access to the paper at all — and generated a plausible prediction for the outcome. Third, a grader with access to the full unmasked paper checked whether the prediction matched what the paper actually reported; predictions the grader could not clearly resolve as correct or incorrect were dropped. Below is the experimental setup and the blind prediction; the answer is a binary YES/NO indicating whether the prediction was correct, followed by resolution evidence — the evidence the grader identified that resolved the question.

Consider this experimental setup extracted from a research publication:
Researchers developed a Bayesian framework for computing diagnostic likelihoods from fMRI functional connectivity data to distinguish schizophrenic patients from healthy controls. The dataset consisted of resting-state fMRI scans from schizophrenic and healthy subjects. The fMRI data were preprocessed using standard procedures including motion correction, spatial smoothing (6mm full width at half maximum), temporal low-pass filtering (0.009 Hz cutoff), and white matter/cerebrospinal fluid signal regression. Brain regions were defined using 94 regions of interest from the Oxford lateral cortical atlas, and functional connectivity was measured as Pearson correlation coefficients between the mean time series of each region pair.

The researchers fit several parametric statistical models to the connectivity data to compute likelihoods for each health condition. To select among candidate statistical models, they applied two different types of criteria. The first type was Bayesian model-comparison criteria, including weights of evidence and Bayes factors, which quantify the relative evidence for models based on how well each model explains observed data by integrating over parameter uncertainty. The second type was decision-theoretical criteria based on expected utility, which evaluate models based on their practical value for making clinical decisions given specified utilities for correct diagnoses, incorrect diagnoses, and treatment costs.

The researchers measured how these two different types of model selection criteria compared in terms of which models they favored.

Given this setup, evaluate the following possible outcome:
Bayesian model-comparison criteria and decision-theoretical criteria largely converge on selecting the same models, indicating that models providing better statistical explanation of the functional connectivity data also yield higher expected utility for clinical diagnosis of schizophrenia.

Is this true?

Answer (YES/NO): NO